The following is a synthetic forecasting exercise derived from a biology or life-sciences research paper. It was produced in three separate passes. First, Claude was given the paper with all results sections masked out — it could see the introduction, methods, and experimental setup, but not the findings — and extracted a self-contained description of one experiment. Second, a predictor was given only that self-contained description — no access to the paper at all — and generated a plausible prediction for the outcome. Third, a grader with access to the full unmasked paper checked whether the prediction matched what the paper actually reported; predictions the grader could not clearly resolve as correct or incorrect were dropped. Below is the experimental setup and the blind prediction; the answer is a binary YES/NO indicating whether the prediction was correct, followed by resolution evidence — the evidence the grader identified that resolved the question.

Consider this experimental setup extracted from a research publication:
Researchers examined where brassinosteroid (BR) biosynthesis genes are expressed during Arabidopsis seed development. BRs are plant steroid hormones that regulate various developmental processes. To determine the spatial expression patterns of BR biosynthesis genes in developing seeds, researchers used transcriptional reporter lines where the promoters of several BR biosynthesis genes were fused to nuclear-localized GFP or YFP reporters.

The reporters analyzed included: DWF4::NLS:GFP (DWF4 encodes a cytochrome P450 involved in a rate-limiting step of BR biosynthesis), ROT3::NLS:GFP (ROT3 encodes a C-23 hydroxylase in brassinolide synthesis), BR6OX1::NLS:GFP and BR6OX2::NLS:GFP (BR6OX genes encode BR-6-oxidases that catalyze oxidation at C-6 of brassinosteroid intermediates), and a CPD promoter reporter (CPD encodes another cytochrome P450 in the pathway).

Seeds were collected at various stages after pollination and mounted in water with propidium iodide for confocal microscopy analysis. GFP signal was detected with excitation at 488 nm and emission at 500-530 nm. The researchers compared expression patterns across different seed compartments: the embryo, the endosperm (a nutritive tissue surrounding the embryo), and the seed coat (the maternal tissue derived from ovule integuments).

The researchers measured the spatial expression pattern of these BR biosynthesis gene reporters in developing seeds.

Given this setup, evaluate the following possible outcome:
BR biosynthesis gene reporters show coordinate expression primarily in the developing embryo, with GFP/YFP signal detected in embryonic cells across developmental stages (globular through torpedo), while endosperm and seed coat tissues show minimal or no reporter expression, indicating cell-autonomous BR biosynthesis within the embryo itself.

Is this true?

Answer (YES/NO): NO